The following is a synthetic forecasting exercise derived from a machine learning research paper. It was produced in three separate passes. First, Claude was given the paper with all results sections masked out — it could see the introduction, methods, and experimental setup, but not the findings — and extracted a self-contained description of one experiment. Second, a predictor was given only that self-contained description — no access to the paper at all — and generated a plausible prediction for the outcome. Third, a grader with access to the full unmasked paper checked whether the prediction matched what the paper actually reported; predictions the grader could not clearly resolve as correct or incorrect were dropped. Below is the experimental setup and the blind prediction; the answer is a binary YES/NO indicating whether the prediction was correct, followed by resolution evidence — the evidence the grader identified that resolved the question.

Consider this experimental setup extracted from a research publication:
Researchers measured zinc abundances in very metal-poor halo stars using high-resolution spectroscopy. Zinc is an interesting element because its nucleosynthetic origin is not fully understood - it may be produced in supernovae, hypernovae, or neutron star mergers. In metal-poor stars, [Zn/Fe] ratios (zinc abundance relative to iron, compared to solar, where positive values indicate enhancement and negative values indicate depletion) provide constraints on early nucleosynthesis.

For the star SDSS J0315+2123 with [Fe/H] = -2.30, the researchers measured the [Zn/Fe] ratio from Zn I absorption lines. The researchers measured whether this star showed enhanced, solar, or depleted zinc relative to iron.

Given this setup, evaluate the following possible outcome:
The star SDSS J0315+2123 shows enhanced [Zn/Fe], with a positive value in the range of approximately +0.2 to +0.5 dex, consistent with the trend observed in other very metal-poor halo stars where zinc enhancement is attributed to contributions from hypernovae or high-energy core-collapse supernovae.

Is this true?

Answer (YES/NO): NO